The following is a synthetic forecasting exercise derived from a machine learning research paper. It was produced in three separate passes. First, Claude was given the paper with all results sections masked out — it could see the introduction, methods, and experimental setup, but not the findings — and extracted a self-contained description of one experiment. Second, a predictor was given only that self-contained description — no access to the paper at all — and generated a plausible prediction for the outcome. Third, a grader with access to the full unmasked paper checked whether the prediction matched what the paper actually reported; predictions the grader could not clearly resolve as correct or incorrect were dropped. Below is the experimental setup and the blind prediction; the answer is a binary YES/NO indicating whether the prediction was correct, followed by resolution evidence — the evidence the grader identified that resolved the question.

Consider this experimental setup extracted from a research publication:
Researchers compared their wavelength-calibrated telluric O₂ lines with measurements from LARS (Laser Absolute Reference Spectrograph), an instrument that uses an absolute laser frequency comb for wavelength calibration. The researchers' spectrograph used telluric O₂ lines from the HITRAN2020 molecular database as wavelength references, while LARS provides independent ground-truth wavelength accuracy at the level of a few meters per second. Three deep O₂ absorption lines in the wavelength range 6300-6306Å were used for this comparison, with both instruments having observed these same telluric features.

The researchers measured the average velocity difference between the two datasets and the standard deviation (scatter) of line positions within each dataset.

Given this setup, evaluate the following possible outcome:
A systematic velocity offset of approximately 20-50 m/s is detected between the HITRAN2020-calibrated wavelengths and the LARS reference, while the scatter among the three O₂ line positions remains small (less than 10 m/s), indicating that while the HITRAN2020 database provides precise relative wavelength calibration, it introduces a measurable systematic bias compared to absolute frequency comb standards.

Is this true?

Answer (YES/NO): NO